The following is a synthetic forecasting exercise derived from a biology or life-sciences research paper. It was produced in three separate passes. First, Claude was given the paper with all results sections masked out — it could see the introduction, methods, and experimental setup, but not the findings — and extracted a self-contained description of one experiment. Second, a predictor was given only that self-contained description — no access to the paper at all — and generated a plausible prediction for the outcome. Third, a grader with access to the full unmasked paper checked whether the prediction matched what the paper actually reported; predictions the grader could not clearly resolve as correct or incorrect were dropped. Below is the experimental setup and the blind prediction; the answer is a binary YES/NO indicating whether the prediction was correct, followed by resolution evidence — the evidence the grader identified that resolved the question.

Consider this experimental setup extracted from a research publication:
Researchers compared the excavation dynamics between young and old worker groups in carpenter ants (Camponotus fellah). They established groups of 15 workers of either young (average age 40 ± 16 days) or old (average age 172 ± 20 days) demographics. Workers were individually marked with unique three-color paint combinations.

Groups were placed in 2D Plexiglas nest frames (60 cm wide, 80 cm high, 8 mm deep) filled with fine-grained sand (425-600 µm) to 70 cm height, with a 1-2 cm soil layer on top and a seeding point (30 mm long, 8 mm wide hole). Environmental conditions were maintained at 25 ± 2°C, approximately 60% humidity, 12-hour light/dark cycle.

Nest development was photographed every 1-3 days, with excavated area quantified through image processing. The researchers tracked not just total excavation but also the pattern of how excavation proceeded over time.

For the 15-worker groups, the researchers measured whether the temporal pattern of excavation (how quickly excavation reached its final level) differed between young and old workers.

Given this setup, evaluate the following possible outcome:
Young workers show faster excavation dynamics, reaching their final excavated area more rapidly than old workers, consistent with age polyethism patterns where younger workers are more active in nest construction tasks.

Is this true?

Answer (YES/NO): NO